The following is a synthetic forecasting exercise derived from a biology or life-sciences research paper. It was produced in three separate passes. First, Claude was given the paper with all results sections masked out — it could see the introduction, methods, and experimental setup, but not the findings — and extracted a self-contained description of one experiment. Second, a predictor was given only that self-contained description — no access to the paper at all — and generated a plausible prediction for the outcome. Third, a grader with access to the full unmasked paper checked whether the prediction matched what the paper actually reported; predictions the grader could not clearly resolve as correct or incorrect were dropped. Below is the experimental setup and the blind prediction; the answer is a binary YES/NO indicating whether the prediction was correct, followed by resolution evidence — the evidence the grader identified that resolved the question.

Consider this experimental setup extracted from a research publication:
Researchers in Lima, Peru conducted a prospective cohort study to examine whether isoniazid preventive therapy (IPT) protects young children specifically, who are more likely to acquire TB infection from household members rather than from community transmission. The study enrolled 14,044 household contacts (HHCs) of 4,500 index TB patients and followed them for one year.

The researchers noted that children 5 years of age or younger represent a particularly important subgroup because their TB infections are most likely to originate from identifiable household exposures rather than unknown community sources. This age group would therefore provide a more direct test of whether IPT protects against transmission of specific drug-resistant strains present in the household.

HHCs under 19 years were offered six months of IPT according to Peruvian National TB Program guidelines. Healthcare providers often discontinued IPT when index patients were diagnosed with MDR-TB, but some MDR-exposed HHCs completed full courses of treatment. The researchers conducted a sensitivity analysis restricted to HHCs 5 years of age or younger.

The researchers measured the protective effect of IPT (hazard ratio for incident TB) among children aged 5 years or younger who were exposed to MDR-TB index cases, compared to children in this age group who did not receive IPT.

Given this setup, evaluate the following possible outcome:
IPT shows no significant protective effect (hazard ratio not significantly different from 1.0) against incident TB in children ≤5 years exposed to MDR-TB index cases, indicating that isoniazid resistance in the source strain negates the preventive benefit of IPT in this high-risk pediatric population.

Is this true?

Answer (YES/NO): NO